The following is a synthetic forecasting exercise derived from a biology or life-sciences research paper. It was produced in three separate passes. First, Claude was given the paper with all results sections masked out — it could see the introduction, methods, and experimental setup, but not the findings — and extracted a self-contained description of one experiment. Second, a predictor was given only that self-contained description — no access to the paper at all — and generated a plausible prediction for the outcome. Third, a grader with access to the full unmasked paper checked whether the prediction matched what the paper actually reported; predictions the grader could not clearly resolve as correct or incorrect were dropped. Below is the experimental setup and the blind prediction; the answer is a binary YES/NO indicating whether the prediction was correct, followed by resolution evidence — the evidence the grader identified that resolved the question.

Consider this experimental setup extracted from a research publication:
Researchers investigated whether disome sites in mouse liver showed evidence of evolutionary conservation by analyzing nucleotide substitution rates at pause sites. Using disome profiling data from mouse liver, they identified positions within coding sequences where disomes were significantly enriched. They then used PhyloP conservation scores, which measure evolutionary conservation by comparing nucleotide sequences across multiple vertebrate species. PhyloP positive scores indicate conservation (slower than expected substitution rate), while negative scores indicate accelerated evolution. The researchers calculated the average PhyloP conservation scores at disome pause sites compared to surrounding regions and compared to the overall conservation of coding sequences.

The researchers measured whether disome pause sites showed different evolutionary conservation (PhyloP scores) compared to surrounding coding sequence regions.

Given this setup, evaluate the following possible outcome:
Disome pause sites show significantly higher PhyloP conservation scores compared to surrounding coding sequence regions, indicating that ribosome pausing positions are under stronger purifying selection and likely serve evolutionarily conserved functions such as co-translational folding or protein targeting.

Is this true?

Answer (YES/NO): YES